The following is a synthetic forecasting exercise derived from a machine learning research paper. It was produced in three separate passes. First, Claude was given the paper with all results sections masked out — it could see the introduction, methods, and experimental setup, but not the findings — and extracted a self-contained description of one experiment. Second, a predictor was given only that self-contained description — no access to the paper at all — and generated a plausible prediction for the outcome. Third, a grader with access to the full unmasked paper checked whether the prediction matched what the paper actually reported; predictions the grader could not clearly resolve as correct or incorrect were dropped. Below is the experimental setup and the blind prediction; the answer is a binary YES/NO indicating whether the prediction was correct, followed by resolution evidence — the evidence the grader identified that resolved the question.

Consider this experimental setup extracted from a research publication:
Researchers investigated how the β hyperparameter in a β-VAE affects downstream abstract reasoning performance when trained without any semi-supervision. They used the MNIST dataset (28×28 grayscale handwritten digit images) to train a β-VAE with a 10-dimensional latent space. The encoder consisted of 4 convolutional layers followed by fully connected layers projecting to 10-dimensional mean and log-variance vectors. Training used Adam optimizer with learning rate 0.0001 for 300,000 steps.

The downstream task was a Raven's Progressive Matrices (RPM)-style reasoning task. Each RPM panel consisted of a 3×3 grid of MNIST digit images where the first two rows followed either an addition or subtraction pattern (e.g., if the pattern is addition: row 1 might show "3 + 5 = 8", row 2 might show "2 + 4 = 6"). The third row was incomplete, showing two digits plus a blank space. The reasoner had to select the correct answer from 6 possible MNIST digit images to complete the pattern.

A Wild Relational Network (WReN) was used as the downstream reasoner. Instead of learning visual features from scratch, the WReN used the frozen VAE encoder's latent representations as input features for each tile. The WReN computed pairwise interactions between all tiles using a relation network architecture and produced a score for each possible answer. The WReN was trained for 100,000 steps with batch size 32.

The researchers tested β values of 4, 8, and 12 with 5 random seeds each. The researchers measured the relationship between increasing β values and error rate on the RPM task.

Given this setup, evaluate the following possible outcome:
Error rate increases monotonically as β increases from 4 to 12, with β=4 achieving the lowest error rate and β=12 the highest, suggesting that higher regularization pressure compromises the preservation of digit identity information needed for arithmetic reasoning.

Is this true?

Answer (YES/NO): YES